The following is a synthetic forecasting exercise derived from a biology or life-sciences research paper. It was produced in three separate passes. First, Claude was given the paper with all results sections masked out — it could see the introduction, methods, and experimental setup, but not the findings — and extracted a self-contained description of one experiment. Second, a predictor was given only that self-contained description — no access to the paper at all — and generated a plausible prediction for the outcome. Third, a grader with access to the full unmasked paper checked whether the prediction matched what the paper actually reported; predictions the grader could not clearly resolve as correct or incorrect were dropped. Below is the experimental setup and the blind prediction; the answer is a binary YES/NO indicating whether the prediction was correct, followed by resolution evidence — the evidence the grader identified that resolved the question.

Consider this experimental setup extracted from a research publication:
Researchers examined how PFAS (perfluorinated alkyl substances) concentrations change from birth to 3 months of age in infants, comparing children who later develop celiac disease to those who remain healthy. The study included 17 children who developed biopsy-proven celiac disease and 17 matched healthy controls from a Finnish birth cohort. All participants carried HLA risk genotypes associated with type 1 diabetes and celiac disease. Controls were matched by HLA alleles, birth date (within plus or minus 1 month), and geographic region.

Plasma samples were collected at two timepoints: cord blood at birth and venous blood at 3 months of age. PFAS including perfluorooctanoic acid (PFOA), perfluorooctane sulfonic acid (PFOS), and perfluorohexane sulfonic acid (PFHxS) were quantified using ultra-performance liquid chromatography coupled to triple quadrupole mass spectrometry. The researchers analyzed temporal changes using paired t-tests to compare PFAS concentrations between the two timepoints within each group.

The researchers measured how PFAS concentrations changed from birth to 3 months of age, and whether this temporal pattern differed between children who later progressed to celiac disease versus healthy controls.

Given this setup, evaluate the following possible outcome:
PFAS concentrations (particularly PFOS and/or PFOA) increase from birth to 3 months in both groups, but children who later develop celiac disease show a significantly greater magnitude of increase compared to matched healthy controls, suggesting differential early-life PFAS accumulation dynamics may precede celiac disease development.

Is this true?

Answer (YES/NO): YES